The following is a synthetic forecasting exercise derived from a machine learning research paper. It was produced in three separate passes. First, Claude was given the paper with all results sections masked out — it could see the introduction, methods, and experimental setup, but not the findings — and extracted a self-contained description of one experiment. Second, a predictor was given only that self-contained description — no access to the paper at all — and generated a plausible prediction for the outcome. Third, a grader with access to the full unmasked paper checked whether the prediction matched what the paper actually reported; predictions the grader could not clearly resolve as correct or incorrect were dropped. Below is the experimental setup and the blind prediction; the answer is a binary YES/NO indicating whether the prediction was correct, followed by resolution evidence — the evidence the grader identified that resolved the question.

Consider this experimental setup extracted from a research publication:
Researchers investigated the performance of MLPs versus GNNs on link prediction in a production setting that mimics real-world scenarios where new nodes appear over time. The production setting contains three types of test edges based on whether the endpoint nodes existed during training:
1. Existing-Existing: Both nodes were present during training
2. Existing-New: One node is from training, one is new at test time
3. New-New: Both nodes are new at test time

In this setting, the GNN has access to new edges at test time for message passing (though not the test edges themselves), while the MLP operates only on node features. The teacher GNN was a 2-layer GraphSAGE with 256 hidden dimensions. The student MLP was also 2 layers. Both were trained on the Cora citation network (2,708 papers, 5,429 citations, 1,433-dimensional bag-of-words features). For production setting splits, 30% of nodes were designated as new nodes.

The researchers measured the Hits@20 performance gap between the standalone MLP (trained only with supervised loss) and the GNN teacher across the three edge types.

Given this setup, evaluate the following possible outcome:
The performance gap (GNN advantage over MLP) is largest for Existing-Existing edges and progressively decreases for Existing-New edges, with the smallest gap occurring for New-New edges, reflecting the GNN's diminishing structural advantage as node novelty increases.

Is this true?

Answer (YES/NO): NO